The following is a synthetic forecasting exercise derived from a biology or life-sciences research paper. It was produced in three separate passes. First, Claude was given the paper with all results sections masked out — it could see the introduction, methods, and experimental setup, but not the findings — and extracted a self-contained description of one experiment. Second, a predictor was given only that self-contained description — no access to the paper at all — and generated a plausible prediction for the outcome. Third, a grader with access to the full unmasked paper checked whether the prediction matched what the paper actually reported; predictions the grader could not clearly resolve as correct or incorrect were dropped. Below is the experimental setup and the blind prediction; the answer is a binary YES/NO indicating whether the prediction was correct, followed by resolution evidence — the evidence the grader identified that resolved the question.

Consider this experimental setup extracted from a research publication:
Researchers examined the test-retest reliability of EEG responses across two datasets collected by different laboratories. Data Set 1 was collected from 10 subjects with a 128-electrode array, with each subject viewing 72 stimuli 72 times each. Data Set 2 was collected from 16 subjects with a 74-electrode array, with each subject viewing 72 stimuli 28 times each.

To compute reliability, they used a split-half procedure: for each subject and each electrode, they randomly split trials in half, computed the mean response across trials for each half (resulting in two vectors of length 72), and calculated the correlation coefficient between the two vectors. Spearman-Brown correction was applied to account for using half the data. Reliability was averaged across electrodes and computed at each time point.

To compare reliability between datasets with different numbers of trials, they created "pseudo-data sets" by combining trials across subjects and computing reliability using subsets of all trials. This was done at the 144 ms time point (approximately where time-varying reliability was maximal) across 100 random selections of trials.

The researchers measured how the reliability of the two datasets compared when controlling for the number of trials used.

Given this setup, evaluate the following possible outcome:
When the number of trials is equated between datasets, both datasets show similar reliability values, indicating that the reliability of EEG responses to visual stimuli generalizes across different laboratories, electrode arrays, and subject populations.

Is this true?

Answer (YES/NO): YES